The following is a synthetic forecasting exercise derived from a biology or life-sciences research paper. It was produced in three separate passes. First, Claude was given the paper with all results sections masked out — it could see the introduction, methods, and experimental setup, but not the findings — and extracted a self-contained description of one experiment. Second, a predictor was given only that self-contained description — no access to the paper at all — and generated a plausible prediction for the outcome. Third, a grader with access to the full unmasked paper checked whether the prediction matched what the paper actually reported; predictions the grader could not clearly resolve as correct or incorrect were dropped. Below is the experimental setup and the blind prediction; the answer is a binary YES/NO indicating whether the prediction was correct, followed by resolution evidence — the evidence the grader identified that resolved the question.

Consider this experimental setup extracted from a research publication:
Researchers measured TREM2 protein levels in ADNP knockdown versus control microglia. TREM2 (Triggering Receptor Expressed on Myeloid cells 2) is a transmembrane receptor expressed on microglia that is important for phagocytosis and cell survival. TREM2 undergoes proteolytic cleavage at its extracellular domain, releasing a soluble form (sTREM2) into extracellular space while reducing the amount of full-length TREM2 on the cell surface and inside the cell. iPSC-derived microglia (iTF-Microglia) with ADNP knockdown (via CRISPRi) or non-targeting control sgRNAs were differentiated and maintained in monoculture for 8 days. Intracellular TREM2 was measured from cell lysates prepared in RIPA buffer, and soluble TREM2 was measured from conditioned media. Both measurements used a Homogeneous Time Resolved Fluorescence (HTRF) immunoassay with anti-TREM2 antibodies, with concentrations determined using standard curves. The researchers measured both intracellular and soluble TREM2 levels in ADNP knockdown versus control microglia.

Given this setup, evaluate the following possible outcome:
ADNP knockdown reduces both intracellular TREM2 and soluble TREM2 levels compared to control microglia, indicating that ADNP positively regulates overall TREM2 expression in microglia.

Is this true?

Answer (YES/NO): NO